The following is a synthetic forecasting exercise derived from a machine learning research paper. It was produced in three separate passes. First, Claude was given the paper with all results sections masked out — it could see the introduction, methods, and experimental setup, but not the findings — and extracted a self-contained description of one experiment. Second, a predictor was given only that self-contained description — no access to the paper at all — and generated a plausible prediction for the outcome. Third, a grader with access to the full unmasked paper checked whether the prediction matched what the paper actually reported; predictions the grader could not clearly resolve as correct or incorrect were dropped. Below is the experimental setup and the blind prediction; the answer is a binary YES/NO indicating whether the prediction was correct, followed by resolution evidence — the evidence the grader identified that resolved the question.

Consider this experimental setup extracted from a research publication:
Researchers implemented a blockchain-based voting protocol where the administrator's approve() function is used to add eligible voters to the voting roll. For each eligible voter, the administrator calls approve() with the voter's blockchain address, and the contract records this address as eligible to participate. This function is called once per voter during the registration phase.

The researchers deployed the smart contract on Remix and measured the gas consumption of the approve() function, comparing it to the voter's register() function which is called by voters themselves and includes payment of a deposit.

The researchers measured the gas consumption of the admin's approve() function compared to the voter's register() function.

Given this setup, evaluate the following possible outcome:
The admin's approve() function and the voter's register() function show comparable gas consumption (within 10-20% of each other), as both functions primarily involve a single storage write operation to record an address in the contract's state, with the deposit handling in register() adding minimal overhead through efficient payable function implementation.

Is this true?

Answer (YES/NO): NO